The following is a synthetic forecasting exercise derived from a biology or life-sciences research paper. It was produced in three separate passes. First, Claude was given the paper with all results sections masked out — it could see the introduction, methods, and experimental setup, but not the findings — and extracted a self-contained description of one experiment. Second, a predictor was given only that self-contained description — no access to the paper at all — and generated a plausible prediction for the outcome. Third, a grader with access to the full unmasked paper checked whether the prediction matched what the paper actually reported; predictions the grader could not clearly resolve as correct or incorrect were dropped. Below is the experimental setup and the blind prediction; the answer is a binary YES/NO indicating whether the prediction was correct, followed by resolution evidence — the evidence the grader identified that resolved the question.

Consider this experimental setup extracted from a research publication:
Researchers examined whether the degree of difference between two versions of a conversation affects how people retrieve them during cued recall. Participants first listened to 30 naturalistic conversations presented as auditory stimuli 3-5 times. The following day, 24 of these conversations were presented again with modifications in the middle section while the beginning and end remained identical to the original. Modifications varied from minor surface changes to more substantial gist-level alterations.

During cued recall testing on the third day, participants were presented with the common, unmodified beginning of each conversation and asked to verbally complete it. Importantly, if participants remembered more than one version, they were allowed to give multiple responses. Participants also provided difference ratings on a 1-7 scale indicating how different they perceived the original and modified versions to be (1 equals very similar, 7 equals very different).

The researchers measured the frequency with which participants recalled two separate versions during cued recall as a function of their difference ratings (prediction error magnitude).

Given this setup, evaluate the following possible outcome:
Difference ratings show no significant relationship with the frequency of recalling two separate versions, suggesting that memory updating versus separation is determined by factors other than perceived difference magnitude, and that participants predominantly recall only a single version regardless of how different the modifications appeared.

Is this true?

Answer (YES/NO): NO